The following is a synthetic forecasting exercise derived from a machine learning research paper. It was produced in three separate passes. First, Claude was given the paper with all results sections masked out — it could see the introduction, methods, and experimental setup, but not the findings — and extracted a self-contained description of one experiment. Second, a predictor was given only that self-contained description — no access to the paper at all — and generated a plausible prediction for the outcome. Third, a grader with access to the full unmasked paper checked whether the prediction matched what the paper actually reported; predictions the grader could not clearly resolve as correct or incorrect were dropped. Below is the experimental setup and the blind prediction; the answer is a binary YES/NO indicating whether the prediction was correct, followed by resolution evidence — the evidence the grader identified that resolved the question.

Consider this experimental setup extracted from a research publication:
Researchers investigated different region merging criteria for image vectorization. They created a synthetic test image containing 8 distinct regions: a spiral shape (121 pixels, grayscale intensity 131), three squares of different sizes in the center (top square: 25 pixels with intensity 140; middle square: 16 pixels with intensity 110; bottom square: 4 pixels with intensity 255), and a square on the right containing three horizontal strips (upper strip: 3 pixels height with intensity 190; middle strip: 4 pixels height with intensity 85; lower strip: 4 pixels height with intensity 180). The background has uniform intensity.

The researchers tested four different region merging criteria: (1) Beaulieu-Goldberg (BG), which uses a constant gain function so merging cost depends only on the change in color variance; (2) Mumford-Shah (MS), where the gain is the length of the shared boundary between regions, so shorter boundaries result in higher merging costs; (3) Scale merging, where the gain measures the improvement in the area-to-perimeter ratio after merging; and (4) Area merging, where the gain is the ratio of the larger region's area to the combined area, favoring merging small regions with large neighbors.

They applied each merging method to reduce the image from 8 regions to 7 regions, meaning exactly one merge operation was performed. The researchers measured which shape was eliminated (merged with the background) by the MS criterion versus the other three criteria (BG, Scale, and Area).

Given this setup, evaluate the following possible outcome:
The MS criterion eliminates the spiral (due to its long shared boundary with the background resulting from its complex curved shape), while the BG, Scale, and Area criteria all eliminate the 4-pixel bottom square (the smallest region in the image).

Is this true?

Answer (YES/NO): NO